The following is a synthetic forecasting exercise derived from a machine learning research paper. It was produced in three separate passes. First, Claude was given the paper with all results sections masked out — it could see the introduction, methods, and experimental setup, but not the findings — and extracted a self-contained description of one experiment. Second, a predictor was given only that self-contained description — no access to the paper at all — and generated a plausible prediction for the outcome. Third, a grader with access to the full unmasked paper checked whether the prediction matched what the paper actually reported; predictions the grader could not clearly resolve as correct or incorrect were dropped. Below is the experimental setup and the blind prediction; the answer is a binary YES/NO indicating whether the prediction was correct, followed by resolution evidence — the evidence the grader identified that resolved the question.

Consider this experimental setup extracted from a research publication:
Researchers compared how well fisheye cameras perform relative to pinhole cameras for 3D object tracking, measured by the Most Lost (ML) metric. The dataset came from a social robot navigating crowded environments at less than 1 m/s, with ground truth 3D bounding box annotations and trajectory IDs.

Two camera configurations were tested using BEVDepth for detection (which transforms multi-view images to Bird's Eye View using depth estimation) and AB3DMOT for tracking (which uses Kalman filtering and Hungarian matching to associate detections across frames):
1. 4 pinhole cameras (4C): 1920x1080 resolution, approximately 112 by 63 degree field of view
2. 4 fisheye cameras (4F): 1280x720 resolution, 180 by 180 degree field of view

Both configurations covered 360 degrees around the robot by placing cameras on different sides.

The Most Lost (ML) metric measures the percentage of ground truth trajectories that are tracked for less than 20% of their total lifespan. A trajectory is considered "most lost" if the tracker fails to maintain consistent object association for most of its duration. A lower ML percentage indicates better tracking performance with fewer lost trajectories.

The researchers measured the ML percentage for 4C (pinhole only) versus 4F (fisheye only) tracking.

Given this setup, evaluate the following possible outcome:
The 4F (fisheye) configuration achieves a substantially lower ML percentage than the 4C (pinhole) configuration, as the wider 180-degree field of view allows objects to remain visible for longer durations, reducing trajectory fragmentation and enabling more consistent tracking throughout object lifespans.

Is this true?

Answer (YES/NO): NO